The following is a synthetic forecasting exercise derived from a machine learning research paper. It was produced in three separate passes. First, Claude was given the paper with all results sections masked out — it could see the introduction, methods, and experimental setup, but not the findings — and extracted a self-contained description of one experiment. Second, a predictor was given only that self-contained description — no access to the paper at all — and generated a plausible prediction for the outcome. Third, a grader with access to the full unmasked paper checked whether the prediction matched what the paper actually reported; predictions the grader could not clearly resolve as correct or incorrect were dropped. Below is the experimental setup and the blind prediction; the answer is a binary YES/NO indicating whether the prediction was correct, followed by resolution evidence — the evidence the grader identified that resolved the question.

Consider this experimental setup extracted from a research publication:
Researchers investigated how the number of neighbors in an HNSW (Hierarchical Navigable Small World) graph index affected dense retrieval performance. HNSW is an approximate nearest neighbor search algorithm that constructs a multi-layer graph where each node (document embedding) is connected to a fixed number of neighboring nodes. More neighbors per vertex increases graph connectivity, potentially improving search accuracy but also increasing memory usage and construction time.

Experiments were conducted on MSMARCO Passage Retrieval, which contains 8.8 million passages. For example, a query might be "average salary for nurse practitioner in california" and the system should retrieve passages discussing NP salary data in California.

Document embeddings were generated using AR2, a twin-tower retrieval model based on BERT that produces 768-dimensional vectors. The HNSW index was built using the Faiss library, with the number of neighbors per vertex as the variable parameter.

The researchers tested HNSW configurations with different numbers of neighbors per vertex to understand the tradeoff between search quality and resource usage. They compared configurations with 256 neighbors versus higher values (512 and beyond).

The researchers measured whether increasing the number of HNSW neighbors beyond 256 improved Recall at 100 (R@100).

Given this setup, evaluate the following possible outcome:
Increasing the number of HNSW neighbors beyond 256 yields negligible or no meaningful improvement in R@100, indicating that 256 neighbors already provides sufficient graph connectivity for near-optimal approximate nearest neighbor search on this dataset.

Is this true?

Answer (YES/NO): YES